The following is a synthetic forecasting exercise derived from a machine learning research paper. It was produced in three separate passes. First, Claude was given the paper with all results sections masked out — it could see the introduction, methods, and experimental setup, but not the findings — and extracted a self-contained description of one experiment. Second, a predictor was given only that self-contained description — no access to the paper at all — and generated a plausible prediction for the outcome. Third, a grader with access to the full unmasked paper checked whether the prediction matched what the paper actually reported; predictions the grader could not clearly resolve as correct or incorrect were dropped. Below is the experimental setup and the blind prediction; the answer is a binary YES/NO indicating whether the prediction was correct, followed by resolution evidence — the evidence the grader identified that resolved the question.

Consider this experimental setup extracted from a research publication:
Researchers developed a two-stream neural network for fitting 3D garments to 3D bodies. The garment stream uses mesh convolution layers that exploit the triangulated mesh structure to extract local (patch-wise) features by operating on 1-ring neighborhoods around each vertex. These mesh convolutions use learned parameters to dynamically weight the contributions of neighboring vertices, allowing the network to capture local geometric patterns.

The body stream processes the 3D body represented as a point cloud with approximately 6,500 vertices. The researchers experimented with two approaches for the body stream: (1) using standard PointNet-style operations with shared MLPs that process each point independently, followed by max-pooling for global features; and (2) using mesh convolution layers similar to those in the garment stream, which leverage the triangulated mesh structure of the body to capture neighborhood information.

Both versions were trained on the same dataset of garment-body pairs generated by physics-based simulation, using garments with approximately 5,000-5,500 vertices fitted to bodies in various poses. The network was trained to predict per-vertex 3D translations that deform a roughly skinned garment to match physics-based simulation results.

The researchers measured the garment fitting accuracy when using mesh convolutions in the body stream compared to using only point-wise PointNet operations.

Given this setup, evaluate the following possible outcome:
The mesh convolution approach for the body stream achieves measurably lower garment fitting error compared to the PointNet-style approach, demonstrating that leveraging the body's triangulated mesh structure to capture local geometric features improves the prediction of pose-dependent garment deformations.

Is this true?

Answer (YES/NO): NO